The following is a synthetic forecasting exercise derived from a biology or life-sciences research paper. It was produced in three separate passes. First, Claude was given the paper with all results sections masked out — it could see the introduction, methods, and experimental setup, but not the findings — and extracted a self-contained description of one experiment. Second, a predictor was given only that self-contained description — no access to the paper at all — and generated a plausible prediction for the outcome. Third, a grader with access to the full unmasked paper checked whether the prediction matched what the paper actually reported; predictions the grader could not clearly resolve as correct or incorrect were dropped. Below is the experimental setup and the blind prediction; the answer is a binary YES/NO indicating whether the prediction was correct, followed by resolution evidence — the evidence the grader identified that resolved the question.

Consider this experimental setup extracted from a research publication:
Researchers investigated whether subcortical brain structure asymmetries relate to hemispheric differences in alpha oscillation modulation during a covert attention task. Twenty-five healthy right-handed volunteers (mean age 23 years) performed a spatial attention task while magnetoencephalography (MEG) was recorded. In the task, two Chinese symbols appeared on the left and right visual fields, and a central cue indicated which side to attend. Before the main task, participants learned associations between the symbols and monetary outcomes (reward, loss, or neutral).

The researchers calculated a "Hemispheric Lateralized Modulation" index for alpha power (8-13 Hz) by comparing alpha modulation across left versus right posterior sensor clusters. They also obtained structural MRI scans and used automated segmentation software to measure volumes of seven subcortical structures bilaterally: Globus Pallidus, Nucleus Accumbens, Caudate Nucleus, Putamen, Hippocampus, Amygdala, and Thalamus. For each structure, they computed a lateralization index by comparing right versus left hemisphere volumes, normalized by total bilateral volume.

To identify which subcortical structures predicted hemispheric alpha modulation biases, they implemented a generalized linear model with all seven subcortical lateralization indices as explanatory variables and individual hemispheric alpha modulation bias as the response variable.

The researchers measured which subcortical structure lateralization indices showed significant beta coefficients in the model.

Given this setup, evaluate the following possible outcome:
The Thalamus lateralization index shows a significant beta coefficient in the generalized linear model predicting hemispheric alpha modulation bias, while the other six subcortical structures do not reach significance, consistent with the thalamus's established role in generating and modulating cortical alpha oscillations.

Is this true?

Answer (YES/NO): NO